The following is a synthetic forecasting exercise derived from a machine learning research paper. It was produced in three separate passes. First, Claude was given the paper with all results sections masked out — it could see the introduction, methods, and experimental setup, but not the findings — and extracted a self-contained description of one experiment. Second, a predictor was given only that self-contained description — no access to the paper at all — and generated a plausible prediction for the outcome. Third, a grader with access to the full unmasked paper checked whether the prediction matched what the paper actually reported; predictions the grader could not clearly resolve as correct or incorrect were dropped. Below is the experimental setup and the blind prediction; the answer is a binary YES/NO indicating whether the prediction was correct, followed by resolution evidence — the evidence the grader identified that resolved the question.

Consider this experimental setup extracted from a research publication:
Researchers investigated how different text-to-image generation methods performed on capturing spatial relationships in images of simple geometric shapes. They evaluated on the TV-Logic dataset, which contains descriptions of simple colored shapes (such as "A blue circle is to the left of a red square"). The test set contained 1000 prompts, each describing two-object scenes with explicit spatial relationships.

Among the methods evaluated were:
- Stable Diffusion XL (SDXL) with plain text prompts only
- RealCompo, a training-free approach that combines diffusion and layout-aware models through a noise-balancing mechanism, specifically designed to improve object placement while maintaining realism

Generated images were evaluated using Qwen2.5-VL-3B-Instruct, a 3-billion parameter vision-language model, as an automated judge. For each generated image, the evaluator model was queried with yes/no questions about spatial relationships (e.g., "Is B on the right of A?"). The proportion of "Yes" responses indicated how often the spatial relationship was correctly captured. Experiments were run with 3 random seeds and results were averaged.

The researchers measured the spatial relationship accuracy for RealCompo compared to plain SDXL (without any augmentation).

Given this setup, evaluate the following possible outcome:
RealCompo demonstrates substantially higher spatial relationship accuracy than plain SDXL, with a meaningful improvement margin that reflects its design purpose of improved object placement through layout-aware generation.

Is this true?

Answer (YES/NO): NO